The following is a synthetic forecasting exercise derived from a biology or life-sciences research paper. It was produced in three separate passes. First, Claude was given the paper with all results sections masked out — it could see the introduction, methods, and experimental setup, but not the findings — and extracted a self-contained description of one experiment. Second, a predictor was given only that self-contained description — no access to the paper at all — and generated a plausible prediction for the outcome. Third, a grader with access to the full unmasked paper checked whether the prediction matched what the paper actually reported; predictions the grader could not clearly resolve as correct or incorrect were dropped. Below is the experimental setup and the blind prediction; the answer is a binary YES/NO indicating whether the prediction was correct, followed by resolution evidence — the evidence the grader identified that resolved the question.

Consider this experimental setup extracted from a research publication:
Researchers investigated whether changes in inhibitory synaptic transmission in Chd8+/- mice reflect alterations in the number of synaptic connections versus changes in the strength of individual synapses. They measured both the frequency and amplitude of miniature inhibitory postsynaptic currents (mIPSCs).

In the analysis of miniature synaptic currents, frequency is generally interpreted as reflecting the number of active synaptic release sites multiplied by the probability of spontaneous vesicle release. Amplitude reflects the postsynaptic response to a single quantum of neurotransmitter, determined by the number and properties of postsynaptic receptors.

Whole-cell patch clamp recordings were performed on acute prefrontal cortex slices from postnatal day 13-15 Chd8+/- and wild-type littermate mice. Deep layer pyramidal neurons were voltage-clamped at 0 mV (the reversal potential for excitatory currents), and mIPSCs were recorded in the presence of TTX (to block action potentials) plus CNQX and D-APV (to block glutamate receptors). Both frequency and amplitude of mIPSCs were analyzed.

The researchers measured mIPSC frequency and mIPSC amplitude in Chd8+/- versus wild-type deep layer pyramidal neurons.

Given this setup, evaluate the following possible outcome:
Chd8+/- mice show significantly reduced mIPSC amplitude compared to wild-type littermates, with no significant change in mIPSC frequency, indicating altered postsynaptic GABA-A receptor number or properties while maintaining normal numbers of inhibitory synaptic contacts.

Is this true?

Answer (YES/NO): NO